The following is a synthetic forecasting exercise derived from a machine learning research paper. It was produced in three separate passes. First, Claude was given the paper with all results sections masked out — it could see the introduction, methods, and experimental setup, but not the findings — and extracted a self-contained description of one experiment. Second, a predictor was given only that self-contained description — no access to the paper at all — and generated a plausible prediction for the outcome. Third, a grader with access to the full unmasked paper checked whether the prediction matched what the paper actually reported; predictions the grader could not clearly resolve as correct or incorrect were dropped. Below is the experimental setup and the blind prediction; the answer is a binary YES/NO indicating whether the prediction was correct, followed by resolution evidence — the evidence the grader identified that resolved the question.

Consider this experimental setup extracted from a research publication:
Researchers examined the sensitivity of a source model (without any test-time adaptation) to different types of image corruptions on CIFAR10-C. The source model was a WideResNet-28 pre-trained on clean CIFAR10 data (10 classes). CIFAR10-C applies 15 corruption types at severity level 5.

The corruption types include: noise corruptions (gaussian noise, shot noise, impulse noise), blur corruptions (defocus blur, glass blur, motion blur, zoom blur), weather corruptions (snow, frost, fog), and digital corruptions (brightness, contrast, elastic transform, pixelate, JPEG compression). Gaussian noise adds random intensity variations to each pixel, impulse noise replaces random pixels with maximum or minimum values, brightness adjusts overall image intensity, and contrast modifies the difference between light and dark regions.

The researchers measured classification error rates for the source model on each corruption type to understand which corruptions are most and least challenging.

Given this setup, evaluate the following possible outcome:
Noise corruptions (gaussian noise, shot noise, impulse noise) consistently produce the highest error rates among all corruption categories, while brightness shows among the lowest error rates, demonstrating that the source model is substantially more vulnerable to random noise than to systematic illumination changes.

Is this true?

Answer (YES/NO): YES